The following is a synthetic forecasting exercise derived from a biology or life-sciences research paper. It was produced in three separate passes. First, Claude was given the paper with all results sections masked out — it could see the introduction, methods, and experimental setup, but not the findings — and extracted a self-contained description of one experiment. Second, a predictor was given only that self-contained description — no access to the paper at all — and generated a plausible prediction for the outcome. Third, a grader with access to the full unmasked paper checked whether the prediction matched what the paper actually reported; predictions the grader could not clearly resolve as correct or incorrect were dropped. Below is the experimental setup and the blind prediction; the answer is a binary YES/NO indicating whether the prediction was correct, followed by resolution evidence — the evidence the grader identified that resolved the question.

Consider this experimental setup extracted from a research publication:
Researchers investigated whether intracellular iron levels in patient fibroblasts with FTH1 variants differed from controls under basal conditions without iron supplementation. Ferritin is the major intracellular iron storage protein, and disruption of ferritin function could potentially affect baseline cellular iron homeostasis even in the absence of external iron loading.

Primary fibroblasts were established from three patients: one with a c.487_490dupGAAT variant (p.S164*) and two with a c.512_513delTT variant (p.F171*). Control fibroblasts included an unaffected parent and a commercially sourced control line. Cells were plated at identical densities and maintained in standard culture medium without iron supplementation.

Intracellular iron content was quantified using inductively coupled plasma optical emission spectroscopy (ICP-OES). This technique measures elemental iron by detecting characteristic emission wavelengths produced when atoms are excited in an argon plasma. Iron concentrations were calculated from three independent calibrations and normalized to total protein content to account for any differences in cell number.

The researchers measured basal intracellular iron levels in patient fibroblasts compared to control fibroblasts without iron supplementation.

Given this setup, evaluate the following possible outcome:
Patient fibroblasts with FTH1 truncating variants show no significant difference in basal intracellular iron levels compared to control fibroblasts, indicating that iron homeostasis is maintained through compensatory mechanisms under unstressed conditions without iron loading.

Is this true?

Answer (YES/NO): YES